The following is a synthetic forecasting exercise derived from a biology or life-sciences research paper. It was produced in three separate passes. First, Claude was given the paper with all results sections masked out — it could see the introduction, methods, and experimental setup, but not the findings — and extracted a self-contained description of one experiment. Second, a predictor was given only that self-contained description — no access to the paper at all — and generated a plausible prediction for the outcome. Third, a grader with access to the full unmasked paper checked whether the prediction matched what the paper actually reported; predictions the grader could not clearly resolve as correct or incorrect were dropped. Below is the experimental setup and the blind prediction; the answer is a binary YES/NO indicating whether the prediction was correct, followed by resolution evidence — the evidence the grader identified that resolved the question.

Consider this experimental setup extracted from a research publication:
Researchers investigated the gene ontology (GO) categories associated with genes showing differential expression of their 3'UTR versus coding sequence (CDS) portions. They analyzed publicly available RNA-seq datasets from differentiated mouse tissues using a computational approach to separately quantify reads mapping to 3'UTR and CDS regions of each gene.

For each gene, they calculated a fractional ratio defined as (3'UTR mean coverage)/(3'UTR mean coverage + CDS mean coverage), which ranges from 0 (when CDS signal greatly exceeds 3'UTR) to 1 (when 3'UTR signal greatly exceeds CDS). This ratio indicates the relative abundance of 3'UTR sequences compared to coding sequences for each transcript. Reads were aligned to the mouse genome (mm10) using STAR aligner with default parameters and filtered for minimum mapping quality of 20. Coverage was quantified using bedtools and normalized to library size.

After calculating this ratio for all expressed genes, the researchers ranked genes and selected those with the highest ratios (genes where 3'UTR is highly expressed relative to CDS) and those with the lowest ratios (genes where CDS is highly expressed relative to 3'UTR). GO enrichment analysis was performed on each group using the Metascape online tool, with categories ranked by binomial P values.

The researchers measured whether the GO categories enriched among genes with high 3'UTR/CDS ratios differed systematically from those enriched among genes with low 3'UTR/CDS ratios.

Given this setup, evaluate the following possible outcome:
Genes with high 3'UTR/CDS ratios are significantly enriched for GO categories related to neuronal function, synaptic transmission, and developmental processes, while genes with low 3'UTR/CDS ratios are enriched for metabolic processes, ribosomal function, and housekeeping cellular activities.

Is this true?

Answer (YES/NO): NO